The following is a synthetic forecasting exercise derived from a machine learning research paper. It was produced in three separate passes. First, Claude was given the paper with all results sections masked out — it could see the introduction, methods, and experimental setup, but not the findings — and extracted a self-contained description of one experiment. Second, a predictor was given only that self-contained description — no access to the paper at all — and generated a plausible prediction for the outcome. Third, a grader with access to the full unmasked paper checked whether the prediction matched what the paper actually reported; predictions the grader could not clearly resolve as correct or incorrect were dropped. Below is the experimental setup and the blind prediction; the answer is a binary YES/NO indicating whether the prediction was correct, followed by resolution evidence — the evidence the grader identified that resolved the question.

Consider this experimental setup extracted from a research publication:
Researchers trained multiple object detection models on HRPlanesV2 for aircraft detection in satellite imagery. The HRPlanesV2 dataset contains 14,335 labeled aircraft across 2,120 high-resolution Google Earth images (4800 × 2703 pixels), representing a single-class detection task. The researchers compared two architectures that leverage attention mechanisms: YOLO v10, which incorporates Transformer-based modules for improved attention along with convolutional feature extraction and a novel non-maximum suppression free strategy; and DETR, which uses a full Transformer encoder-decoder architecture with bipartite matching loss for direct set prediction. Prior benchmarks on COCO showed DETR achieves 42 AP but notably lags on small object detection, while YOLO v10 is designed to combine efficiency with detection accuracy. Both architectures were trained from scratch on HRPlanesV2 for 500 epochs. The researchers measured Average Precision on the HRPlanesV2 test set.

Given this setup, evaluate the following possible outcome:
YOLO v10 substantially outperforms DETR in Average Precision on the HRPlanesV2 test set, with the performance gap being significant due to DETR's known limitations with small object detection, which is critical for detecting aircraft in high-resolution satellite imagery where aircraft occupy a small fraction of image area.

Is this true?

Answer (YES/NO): NO